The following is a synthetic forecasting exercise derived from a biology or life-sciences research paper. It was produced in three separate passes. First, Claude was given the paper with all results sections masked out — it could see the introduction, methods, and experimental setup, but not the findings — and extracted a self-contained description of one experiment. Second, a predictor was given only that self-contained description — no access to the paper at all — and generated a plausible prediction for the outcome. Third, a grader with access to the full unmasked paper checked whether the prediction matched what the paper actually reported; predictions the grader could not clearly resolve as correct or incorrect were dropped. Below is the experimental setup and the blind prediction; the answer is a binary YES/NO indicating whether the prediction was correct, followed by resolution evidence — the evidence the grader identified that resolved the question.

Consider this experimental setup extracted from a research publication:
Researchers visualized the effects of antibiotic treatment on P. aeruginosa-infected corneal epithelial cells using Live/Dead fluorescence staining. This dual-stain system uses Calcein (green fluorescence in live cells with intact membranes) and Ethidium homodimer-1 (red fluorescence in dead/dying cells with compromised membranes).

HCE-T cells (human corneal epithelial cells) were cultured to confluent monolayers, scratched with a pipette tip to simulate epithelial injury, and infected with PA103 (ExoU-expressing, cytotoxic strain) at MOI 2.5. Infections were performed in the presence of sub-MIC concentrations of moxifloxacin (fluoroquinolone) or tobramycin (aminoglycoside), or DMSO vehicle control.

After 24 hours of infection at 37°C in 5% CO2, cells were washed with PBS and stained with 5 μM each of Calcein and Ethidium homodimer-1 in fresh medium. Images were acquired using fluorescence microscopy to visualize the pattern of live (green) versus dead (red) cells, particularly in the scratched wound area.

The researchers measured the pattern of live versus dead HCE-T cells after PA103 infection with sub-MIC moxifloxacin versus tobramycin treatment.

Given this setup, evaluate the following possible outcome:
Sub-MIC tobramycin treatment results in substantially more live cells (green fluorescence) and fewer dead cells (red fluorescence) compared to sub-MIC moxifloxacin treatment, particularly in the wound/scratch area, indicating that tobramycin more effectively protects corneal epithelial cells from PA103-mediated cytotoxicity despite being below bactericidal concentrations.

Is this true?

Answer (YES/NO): YES